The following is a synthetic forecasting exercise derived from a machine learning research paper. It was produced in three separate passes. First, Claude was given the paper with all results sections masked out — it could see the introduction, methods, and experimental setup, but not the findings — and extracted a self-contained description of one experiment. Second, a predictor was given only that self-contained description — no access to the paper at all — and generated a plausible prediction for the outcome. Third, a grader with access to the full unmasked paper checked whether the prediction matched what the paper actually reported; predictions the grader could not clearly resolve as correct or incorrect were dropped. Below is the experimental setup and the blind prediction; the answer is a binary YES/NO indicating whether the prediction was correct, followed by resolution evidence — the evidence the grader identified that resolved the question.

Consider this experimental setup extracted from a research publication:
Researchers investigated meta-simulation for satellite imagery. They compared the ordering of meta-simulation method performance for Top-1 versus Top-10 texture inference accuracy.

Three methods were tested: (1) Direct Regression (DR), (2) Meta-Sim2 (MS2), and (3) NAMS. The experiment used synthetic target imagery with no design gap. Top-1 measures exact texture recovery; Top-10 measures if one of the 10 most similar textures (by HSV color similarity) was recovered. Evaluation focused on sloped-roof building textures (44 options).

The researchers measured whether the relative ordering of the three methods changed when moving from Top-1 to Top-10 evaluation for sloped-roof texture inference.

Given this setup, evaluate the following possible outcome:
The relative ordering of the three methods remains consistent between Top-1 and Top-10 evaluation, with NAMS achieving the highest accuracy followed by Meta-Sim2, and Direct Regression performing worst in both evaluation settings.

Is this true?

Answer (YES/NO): NO